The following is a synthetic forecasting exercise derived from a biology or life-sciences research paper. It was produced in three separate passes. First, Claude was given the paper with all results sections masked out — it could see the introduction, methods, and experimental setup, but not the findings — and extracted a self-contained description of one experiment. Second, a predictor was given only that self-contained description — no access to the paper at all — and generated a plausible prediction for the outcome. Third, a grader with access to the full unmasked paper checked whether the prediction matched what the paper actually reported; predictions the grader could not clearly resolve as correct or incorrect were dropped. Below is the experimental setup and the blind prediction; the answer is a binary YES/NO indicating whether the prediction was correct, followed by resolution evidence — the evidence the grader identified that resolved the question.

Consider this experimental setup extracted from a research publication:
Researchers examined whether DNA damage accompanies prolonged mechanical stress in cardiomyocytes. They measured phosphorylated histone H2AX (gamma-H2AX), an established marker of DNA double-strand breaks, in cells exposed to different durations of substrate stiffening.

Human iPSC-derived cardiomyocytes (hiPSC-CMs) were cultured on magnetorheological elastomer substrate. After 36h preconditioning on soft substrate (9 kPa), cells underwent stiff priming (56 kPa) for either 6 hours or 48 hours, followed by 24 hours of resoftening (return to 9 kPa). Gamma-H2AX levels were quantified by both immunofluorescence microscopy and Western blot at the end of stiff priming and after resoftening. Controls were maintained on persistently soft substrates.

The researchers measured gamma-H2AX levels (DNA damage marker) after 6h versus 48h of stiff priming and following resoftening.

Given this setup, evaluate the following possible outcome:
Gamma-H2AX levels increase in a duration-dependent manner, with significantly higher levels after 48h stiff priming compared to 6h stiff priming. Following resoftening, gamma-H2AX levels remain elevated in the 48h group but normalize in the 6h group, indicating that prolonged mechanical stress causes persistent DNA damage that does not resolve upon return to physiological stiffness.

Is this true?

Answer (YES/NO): NO